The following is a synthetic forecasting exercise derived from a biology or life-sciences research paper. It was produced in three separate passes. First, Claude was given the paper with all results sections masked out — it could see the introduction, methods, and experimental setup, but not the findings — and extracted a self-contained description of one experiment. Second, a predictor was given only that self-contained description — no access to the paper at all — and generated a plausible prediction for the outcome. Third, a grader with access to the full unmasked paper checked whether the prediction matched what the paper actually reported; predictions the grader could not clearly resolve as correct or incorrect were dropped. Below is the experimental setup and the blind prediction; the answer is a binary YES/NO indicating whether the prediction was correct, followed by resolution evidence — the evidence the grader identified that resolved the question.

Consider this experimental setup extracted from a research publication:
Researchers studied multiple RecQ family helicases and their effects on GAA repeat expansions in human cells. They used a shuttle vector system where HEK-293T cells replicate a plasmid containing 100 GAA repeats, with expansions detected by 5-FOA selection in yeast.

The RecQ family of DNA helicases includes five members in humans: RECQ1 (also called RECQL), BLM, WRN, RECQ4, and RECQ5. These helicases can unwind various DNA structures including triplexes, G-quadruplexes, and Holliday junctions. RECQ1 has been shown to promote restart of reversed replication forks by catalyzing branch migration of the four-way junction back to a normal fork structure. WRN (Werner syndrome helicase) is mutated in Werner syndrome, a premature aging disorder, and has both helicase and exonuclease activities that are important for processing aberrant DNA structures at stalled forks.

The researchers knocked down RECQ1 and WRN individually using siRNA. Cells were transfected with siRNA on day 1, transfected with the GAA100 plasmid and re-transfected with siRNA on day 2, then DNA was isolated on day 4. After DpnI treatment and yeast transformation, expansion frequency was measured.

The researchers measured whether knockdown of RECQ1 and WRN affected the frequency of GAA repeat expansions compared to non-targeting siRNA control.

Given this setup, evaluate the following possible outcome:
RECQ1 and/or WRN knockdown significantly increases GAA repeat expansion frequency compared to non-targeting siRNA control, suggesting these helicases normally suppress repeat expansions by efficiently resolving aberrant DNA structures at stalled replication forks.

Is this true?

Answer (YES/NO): YES